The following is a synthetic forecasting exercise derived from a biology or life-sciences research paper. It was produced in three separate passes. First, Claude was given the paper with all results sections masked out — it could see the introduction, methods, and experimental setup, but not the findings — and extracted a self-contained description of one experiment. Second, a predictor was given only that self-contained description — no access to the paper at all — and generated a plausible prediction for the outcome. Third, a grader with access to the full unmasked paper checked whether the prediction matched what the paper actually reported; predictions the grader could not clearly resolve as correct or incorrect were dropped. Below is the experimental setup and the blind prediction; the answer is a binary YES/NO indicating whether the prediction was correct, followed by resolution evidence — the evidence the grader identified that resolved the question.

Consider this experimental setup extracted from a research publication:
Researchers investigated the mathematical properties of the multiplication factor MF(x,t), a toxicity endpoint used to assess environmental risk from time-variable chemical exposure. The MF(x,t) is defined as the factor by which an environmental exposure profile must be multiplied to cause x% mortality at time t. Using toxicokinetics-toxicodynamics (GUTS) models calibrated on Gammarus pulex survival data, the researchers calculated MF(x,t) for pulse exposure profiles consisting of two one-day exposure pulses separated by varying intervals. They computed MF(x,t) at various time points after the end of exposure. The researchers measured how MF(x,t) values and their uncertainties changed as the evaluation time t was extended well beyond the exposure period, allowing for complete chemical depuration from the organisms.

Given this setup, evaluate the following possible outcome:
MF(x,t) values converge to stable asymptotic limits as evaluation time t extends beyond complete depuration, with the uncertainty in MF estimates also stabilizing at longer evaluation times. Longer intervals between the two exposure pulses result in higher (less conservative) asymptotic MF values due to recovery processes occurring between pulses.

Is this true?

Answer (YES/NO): NO